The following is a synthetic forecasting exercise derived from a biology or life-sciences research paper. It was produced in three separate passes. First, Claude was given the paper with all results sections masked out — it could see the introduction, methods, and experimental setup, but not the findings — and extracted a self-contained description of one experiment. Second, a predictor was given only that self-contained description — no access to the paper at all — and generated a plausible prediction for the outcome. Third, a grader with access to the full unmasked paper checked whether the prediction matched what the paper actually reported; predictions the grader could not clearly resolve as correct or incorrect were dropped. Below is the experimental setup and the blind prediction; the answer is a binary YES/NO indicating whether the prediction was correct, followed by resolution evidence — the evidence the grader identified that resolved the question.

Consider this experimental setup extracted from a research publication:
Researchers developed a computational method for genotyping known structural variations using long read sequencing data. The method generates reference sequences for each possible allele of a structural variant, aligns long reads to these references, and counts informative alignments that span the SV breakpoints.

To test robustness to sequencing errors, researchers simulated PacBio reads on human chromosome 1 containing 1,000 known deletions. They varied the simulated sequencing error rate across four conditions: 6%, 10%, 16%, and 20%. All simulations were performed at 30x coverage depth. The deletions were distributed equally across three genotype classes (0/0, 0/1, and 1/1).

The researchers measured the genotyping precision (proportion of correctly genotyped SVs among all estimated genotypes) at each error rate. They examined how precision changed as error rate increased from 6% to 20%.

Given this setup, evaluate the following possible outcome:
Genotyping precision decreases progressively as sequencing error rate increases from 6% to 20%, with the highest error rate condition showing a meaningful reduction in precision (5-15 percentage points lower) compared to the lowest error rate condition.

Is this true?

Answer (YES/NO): NO